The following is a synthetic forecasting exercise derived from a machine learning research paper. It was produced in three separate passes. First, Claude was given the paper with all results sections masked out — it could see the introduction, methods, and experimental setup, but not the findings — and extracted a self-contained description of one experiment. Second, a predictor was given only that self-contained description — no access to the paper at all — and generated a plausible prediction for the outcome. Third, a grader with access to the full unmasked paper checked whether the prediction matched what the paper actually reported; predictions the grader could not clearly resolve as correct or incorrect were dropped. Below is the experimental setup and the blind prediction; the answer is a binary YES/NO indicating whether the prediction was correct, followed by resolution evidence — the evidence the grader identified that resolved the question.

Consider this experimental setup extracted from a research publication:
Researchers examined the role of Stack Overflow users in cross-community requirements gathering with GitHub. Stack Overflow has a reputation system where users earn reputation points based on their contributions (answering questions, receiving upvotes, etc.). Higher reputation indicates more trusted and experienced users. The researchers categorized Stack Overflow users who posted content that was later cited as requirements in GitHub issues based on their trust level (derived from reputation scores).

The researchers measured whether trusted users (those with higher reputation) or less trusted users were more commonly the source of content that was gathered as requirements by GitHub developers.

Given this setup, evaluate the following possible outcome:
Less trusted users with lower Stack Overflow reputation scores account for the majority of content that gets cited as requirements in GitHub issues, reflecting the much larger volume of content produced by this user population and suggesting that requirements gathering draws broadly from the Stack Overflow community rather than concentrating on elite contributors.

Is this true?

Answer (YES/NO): NO